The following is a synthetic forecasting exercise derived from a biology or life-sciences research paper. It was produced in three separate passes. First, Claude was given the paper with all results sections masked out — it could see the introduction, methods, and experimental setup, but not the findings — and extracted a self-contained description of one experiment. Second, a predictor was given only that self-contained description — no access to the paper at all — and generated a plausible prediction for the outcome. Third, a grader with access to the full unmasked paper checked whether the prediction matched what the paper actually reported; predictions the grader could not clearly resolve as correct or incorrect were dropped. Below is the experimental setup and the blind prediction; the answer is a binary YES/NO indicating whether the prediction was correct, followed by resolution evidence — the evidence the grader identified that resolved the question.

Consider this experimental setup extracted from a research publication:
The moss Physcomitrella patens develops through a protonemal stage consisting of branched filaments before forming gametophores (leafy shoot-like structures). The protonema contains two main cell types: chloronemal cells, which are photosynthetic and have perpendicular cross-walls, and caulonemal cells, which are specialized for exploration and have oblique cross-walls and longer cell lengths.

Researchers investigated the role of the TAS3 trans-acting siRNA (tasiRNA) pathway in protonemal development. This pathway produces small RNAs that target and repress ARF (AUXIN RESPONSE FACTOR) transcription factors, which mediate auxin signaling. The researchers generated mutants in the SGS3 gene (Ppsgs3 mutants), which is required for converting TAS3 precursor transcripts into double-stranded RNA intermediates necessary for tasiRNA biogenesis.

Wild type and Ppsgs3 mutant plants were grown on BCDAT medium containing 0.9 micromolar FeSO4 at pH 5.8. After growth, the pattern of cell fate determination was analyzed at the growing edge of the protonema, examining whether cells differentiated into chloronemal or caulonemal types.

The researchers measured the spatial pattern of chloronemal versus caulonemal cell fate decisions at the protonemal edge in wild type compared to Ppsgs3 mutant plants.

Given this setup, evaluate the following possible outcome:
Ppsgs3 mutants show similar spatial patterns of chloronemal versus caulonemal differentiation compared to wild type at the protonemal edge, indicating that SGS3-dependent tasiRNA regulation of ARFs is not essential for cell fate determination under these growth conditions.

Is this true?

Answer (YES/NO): NO